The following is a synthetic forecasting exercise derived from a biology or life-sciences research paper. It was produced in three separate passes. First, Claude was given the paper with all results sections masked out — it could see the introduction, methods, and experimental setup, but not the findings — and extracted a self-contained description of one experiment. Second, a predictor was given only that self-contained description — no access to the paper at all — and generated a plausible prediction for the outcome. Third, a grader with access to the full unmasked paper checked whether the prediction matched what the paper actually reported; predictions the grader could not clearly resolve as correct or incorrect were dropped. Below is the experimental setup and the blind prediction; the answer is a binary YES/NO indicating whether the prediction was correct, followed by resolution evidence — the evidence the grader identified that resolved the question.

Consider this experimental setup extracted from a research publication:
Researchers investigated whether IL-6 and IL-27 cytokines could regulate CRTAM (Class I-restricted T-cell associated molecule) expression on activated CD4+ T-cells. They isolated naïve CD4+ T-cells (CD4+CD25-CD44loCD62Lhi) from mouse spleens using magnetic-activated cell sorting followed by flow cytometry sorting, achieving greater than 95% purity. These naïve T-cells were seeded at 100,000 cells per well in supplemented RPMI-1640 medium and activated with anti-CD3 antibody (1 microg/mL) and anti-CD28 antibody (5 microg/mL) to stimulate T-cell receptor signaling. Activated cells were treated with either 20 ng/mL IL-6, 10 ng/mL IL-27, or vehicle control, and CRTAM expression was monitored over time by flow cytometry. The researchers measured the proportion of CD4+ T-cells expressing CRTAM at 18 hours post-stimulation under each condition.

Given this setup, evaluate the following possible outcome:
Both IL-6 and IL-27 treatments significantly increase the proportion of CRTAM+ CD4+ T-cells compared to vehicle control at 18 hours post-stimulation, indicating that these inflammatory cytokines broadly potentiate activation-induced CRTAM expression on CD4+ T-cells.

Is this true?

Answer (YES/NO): NO